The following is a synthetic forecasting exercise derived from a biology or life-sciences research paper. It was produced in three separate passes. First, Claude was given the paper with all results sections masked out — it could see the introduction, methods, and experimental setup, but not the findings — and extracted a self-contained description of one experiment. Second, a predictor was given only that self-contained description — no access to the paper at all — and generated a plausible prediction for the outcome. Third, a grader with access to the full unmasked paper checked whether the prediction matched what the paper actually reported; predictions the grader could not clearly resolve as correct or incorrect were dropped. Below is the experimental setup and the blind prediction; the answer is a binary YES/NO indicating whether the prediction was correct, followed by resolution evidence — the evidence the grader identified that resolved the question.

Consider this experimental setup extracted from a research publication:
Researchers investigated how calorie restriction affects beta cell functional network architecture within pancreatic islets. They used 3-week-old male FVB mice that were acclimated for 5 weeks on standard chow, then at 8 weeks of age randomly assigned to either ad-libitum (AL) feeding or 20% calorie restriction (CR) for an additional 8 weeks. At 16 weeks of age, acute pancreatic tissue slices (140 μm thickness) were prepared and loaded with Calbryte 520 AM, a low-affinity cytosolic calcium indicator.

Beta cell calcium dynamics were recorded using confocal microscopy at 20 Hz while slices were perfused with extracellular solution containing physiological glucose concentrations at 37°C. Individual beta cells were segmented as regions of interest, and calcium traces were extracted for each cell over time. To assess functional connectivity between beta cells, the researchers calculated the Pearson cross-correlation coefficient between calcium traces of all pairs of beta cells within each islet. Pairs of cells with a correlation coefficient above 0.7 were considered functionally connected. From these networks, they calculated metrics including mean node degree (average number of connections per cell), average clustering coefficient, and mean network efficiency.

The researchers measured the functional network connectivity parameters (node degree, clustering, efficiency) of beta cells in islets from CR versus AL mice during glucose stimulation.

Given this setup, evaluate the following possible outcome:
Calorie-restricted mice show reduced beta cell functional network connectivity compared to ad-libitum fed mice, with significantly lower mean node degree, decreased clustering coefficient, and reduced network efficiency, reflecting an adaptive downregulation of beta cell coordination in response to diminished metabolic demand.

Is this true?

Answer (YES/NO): YES